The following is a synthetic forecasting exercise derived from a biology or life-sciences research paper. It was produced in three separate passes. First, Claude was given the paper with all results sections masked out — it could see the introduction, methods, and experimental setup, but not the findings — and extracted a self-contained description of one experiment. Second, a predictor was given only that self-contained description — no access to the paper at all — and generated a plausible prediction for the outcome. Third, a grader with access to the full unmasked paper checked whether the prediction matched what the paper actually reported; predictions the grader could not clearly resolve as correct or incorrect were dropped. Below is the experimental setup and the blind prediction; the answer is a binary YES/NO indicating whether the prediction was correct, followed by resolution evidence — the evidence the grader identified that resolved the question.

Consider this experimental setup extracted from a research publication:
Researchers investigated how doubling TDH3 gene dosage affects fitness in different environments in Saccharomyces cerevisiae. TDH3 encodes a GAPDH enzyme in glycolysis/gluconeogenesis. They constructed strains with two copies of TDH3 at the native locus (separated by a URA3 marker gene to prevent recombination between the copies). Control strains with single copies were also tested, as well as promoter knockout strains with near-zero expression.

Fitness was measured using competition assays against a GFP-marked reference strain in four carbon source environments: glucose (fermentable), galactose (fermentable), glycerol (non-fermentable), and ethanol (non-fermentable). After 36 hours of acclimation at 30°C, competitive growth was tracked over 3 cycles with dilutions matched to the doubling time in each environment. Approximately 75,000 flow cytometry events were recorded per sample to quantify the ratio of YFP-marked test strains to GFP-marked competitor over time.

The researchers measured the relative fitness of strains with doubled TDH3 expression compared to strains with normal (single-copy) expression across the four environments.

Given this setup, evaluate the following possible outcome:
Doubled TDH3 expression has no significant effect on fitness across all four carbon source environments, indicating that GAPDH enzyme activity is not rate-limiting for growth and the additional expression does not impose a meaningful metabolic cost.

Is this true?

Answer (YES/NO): NO